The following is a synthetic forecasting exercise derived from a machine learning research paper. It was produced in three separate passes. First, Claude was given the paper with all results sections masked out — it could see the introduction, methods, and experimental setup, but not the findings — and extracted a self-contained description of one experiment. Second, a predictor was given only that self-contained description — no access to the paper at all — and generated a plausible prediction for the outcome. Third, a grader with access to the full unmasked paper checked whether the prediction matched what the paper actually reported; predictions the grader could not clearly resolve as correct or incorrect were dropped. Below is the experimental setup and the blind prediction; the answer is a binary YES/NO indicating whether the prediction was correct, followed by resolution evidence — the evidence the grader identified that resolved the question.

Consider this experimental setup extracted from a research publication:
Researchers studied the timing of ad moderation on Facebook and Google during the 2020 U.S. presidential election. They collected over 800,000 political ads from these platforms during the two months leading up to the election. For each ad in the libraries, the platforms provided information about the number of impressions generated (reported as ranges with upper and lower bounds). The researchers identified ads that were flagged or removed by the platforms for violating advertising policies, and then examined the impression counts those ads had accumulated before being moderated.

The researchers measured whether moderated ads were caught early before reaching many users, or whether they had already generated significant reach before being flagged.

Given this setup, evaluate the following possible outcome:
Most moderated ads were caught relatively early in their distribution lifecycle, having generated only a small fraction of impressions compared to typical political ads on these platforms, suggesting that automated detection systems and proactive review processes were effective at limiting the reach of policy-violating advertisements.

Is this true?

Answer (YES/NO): NO